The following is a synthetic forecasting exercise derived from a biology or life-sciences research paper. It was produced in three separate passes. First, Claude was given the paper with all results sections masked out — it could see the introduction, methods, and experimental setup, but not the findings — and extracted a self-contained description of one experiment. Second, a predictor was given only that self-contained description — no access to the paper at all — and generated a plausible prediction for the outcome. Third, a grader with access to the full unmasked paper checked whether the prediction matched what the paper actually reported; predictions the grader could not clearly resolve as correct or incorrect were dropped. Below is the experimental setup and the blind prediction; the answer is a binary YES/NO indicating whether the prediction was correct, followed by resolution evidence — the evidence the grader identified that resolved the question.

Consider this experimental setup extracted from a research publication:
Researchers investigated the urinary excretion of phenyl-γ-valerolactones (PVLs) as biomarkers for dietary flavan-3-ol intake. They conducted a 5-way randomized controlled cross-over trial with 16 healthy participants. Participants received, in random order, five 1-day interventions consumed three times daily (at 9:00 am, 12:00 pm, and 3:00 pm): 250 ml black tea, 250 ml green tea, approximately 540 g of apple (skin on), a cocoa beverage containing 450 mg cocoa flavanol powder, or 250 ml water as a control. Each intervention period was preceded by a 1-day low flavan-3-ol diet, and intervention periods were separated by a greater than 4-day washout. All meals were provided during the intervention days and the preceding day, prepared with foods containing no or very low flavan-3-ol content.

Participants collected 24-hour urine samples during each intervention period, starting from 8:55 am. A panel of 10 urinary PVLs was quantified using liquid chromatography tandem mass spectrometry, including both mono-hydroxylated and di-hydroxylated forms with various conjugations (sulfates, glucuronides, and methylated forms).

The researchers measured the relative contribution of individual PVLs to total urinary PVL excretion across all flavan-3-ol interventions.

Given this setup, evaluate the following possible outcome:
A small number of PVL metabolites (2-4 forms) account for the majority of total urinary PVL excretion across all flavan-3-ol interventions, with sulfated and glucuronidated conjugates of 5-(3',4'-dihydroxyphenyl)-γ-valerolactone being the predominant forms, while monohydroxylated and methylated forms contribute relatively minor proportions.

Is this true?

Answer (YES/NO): YES